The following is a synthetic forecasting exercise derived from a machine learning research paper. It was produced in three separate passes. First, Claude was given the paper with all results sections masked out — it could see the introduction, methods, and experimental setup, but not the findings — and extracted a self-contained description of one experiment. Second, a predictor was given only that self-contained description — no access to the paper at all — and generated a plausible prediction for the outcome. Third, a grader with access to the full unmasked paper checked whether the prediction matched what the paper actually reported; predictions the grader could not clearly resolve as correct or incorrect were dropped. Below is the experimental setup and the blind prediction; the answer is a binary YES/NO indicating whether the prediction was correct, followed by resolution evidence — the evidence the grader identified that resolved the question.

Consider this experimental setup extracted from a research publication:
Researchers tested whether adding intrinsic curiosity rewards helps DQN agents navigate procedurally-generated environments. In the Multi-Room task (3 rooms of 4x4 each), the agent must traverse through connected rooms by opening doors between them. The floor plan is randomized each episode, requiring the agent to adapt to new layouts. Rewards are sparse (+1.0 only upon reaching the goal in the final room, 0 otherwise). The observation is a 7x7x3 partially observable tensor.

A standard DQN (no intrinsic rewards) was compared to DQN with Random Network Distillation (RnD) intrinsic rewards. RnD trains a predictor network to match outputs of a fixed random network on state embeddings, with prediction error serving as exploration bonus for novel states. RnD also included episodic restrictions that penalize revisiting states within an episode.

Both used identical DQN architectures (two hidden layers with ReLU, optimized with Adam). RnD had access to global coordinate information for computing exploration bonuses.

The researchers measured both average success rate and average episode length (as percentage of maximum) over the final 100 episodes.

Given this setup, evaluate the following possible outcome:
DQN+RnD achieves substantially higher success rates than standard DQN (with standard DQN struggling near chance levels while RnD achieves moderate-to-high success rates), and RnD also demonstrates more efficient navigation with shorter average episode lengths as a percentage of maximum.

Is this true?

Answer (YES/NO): YES